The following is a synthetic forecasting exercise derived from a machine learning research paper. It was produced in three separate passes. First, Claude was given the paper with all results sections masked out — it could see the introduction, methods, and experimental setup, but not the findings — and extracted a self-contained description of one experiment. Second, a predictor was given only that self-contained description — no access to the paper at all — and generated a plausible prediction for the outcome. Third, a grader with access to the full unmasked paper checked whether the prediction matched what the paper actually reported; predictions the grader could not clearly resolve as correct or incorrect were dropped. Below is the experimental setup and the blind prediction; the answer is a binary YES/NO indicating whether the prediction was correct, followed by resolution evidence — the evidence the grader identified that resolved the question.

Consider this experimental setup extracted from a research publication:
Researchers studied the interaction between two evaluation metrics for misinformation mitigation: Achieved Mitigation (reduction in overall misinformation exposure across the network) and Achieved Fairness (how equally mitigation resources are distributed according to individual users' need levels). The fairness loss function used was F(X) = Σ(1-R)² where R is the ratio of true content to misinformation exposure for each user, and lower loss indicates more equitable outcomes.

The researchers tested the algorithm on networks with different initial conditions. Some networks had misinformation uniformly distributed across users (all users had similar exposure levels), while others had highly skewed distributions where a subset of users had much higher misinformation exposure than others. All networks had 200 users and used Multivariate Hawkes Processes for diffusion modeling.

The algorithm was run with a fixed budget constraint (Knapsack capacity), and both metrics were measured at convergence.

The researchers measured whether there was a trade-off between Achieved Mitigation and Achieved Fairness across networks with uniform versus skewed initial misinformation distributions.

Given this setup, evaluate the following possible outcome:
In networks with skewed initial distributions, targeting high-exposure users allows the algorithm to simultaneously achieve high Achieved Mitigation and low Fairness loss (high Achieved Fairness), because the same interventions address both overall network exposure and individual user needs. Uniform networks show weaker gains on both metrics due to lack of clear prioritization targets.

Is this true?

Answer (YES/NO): NO